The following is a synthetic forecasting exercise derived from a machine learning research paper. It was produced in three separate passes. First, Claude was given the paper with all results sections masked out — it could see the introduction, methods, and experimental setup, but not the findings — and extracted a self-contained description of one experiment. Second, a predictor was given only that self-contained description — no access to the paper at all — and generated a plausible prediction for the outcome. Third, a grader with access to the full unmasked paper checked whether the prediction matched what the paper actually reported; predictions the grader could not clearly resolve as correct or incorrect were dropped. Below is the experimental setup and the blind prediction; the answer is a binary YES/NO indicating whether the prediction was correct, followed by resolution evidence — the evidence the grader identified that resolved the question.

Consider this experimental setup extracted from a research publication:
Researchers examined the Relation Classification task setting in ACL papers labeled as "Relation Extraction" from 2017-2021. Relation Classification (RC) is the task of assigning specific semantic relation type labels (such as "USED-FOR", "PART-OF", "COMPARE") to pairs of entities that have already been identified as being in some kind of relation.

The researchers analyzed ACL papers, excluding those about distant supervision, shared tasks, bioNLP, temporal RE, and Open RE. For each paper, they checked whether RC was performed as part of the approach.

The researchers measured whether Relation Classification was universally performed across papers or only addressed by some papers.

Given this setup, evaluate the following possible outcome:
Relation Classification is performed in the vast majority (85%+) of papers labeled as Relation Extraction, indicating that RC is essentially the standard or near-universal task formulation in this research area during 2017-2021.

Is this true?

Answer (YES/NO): YES